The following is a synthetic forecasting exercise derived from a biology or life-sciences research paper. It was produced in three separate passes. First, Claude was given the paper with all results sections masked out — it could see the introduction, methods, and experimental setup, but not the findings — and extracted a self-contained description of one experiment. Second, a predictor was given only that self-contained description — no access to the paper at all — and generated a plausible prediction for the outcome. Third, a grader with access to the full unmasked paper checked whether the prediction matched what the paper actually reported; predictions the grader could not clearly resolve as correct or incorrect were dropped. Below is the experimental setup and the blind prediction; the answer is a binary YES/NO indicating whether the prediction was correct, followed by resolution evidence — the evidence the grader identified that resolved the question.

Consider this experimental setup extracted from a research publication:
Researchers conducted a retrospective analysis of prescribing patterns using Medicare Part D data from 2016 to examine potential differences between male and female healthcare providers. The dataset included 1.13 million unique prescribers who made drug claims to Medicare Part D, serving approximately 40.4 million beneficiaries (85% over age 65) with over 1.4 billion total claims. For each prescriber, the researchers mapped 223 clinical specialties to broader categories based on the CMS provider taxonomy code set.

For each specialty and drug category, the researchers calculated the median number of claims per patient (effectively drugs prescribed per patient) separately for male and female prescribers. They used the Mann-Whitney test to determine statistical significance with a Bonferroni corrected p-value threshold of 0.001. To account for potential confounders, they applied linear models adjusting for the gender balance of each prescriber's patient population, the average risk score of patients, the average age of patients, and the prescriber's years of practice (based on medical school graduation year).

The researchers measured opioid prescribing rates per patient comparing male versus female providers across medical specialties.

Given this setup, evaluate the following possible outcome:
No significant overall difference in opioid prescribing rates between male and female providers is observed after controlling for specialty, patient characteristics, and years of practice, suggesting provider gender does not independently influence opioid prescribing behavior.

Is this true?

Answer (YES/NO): NO